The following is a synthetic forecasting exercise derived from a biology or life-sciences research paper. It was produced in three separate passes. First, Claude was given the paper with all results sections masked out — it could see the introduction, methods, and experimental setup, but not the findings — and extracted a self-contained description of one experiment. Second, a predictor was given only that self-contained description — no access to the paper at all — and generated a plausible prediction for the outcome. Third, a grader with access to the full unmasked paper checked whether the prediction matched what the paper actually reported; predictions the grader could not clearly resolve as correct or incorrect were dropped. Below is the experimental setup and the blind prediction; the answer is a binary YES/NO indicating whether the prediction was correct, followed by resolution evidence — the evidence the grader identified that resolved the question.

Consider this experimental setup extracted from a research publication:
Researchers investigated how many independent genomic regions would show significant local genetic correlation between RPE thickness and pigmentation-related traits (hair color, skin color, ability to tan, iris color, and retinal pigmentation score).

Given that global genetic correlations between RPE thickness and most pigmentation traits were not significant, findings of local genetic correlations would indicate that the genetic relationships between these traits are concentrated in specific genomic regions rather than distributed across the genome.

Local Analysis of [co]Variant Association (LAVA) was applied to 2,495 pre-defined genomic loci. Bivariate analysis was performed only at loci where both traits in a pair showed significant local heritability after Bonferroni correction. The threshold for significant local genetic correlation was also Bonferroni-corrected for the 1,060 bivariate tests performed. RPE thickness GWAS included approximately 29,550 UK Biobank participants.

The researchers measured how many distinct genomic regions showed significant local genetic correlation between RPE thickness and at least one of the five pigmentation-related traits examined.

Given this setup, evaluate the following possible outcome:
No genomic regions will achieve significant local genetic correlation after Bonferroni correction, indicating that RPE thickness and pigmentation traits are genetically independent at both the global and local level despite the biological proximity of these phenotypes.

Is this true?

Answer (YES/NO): NO